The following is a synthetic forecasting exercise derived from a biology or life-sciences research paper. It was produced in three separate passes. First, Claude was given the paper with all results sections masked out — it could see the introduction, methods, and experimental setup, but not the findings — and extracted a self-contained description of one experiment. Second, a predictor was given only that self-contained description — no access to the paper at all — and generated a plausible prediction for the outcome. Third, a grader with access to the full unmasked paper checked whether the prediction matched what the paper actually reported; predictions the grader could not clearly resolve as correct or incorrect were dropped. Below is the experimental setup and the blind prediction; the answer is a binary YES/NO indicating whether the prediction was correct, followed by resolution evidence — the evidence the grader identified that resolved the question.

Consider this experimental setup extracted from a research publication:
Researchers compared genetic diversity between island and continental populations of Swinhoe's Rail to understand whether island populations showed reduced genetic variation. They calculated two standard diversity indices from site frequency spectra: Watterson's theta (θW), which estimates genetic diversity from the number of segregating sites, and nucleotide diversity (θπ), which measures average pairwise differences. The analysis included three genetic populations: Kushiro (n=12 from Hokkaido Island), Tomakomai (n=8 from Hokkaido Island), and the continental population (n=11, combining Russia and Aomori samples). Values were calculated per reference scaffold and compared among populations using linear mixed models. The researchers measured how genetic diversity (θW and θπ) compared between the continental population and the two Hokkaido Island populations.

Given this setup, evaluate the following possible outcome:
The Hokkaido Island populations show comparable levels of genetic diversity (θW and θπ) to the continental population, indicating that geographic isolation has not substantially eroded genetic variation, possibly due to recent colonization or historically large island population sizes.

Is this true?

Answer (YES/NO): NO